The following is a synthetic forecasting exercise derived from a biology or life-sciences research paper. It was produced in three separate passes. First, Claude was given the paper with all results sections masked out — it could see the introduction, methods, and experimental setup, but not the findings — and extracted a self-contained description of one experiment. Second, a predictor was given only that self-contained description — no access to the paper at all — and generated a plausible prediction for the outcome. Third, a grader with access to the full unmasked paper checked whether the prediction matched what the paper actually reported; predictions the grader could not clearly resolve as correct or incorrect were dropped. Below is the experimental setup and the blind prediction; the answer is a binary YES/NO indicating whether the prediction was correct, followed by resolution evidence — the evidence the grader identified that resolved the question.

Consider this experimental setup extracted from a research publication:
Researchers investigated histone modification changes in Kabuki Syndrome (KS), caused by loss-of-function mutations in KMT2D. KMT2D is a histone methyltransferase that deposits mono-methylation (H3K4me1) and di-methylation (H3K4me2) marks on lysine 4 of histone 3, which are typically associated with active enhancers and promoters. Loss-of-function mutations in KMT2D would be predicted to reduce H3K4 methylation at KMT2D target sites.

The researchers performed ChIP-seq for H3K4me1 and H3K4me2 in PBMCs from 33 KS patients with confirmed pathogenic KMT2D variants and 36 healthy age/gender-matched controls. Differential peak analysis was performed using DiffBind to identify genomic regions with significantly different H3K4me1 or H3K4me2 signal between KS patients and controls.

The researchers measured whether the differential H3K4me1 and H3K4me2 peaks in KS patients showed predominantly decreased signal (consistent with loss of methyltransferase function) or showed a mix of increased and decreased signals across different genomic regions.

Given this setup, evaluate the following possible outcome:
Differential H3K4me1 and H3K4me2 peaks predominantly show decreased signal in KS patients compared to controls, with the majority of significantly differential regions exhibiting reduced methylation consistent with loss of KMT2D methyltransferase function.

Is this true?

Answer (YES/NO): NO